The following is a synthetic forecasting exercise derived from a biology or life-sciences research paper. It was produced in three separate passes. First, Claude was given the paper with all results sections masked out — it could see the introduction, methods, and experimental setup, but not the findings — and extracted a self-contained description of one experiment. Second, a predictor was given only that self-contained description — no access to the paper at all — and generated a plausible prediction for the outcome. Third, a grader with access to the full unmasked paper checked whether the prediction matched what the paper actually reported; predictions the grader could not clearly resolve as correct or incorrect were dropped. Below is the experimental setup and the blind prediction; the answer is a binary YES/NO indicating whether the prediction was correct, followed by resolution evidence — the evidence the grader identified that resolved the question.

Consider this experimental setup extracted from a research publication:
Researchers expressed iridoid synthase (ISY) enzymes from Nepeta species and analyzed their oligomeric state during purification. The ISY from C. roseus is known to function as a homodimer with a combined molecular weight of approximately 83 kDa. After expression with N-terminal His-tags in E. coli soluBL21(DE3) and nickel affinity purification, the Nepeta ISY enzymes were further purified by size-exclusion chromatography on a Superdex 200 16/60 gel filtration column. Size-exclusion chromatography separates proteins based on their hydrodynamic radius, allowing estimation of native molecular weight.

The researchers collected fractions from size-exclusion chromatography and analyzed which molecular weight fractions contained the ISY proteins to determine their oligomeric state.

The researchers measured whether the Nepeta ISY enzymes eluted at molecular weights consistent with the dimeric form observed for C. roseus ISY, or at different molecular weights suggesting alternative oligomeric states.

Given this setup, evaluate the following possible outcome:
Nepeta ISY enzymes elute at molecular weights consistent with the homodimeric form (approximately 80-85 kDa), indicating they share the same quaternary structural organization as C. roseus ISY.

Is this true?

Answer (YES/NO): YES